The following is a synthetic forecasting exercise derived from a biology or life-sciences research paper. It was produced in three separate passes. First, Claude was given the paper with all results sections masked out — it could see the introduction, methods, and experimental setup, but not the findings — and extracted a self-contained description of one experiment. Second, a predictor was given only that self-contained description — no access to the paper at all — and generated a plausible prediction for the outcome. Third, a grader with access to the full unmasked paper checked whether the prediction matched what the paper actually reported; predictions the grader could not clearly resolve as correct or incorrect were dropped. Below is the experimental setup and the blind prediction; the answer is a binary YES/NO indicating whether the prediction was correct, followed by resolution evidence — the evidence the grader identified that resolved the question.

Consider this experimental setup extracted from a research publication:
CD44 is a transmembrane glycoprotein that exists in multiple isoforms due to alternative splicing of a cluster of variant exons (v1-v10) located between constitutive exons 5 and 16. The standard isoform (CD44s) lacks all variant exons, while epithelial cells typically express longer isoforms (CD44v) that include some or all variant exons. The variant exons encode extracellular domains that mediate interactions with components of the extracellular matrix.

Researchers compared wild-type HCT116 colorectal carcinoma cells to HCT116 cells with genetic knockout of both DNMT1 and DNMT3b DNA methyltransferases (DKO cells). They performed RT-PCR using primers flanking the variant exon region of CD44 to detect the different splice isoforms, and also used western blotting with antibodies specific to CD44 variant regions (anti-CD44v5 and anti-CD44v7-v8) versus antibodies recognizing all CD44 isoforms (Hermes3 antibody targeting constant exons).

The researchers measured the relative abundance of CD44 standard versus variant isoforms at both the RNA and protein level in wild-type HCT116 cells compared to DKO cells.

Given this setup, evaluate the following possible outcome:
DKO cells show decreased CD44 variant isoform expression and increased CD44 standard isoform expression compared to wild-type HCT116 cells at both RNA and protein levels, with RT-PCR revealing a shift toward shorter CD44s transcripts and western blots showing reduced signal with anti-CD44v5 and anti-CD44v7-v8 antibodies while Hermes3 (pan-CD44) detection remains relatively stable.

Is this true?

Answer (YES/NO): YES